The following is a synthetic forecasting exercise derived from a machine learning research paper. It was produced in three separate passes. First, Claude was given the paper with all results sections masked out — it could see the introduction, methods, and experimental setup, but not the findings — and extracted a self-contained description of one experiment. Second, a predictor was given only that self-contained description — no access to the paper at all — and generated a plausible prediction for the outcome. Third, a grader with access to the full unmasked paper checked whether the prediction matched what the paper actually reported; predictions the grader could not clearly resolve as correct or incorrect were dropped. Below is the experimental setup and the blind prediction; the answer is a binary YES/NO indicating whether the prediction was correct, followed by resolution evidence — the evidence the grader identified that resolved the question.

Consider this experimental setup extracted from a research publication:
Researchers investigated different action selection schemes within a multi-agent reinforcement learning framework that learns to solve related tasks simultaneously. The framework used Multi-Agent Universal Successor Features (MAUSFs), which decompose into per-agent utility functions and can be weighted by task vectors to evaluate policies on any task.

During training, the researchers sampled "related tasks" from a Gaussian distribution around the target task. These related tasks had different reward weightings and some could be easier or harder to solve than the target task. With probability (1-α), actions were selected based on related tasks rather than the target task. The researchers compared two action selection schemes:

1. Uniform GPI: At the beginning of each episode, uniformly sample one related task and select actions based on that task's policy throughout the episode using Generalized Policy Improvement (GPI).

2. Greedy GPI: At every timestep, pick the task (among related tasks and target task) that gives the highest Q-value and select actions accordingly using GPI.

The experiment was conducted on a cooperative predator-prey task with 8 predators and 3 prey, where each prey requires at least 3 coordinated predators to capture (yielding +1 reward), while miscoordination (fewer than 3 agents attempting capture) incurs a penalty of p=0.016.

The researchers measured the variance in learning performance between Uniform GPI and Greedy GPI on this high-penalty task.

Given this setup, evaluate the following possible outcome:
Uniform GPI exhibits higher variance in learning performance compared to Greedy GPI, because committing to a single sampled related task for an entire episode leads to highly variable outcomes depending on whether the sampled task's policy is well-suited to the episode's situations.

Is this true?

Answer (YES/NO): YES